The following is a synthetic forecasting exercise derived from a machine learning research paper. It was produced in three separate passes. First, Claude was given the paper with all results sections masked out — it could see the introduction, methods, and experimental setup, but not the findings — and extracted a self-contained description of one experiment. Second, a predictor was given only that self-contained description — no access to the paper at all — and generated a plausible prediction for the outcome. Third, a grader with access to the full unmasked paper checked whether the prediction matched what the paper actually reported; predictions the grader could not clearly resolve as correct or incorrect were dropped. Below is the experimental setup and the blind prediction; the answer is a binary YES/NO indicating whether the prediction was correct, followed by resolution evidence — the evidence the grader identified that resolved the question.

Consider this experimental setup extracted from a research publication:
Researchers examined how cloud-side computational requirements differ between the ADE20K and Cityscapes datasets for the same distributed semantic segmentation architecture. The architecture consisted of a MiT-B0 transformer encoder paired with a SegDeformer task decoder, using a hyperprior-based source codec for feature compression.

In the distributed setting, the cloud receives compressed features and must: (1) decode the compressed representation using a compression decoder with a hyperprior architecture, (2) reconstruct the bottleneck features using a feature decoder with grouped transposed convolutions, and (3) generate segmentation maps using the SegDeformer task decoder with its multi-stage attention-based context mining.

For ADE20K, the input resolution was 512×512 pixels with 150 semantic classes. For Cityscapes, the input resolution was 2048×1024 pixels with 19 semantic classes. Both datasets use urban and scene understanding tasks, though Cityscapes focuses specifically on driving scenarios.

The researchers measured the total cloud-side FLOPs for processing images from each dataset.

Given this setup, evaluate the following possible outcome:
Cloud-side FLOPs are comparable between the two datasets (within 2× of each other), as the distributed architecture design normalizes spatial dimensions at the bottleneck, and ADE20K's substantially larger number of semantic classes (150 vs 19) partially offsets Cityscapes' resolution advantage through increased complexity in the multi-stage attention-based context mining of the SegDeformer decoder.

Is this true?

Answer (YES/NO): NO